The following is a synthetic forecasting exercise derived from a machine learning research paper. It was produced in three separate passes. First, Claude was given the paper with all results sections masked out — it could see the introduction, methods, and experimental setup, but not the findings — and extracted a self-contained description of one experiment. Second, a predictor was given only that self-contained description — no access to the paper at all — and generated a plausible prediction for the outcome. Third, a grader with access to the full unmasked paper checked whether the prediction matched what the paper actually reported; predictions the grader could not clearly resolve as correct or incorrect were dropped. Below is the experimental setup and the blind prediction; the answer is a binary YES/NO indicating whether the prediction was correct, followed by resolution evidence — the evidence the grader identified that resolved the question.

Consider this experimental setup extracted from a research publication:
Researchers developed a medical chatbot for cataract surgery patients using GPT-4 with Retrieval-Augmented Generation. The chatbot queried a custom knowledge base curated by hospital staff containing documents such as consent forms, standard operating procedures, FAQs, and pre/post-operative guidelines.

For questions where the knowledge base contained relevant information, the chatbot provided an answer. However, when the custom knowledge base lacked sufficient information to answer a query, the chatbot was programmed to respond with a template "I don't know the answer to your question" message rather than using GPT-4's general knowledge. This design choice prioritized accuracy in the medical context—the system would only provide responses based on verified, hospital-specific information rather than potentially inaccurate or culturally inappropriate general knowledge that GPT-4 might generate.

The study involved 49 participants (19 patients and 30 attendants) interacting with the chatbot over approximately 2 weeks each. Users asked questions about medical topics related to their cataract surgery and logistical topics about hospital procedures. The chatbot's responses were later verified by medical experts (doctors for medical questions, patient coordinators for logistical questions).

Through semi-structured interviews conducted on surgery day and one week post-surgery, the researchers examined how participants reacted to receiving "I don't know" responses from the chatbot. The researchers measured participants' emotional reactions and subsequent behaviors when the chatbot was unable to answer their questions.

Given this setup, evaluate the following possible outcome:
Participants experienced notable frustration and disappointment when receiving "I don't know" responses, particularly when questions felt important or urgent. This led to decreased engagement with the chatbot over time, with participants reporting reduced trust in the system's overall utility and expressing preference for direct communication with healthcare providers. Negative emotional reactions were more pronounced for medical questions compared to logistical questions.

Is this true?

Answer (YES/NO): NO